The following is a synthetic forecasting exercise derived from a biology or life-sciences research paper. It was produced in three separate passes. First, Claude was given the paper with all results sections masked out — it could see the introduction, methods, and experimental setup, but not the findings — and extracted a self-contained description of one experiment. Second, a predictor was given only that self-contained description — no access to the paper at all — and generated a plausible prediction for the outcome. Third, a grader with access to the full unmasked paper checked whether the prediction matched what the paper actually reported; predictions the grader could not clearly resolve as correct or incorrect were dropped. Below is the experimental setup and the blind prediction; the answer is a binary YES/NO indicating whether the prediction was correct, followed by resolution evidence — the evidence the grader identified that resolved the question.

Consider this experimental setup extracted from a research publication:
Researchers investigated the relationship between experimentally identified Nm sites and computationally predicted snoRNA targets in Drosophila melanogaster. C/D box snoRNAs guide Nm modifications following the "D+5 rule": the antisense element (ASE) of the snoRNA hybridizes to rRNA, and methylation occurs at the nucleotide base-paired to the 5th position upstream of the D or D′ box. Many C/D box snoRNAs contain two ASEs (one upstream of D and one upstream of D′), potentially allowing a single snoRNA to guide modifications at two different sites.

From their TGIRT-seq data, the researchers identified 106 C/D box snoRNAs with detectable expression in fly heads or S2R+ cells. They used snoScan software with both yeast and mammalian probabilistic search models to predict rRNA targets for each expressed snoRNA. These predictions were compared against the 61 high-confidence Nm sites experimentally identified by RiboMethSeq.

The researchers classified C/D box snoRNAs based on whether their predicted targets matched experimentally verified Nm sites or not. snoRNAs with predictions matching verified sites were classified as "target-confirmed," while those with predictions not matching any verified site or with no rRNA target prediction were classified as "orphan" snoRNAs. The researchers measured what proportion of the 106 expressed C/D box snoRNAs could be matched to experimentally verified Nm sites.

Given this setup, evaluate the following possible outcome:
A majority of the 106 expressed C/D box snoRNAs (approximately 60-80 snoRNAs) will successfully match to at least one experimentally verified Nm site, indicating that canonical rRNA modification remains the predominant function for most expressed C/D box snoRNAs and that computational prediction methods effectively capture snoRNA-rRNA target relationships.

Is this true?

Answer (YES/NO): NO